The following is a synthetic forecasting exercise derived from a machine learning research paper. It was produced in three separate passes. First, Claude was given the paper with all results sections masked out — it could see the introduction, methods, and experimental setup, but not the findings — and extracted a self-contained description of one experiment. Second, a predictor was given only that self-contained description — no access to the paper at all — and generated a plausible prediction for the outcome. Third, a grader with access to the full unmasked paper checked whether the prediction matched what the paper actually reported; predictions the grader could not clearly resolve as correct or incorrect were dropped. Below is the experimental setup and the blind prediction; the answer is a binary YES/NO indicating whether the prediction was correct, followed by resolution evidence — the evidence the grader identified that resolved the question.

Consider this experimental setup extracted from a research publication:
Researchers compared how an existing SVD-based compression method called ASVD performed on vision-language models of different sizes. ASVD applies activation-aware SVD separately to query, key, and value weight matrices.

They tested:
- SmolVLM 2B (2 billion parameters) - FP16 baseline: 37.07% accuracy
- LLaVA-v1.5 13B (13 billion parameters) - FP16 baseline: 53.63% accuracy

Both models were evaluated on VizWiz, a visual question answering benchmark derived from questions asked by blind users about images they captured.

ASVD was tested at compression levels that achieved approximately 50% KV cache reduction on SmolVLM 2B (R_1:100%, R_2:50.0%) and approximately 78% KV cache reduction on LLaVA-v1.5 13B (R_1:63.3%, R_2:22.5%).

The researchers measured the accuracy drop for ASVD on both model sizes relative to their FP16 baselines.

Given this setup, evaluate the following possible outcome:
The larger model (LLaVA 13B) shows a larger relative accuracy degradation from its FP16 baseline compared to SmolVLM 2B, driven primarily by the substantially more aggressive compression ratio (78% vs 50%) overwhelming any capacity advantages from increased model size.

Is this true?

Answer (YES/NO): NO